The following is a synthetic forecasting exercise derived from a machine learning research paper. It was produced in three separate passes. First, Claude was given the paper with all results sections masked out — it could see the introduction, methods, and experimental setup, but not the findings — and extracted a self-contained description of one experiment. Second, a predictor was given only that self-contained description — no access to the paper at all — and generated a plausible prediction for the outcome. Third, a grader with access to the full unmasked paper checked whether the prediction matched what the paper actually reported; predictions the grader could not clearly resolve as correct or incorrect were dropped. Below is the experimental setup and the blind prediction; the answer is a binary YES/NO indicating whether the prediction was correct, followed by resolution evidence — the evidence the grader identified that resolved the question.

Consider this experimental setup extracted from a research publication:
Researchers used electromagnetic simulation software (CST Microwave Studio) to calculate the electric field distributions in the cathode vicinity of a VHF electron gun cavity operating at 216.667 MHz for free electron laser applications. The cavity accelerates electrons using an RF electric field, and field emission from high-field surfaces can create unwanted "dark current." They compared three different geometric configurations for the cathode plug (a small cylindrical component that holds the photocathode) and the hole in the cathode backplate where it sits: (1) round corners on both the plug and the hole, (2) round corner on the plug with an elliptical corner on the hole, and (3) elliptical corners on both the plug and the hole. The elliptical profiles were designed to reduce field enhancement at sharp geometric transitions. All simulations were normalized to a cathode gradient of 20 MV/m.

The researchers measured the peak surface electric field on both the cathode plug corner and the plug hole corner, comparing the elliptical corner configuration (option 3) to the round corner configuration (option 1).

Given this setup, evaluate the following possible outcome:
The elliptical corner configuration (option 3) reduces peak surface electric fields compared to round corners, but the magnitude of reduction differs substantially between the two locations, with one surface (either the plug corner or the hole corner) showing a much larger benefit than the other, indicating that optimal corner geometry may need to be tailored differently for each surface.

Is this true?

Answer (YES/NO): NO